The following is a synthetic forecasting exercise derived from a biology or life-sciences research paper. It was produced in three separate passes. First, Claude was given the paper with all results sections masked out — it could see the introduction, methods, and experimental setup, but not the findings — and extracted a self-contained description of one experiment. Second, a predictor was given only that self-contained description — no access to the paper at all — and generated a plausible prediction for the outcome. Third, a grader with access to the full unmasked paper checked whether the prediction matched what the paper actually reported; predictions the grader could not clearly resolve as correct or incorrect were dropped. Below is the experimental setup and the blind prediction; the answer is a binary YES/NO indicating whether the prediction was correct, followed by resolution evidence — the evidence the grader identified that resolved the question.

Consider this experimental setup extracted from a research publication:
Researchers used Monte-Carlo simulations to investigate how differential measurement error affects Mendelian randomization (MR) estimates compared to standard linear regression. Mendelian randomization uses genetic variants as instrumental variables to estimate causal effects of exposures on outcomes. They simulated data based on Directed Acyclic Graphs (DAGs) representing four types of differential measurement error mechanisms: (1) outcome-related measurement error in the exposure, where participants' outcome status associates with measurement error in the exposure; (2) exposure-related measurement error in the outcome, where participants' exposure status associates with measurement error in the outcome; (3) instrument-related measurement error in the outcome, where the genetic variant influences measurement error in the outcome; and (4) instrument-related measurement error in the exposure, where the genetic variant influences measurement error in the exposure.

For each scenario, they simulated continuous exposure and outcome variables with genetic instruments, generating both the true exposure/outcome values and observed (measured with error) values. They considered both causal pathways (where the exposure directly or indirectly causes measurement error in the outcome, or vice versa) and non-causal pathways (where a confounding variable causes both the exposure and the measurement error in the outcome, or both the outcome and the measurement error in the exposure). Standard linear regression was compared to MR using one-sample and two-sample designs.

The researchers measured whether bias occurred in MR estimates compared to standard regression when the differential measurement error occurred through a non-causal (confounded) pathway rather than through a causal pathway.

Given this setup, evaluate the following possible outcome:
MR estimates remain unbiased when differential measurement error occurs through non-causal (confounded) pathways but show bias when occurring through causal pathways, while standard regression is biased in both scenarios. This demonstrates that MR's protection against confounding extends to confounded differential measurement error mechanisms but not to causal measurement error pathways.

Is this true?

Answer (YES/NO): YES